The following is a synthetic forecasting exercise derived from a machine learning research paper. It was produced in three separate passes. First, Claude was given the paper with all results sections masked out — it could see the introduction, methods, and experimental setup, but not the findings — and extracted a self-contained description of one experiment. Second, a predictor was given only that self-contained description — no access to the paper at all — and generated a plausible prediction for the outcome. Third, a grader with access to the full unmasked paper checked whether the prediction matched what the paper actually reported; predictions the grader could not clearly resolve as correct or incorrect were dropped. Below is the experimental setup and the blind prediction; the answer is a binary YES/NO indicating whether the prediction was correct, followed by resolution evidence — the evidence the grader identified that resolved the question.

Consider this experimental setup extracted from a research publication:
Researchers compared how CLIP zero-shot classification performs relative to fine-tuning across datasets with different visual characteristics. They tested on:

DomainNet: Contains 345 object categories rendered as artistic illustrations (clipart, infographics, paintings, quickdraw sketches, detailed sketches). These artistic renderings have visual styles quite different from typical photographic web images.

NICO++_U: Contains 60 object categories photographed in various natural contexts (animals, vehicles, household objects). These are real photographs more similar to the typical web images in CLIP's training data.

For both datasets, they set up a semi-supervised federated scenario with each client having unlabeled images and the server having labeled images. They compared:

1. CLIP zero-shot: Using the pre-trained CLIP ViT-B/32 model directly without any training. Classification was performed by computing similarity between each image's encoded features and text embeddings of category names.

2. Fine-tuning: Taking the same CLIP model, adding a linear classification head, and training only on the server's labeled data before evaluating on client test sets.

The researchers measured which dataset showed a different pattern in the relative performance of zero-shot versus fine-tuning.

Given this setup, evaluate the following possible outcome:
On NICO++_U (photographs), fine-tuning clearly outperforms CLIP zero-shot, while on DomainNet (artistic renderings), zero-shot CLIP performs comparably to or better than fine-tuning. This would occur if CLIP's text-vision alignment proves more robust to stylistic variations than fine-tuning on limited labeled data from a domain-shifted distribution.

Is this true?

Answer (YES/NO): NO